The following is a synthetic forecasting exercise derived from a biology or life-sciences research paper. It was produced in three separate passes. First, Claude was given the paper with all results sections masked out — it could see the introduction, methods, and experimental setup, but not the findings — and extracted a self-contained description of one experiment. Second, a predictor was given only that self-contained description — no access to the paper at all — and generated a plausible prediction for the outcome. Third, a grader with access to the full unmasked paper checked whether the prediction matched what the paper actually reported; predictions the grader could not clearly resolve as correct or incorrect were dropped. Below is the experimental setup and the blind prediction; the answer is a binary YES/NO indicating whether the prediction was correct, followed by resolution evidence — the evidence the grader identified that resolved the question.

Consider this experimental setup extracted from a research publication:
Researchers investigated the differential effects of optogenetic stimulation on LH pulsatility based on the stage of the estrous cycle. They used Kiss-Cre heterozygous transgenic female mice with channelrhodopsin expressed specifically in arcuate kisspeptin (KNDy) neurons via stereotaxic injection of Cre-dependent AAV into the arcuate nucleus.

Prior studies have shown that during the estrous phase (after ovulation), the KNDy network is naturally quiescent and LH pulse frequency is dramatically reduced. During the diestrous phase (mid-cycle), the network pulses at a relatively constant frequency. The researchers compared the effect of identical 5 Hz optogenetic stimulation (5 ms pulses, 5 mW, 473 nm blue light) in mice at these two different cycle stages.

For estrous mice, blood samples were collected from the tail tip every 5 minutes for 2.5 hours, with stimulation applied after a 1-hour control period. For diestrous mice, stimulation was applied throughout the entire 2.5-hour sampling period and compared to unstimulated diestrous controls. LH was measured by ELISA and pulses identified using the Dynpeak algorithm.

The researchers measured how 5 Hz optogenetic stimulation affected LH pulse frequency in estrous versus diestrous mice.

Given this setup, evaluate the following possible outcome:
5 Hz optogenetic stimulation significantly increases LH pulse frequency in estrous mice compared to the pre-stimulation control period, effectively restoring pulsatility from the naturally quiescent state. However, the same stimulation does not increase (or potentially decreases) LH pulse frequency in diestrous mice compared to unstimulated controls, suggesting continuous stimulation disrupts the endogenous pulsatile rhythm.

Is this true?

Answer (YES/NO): YES